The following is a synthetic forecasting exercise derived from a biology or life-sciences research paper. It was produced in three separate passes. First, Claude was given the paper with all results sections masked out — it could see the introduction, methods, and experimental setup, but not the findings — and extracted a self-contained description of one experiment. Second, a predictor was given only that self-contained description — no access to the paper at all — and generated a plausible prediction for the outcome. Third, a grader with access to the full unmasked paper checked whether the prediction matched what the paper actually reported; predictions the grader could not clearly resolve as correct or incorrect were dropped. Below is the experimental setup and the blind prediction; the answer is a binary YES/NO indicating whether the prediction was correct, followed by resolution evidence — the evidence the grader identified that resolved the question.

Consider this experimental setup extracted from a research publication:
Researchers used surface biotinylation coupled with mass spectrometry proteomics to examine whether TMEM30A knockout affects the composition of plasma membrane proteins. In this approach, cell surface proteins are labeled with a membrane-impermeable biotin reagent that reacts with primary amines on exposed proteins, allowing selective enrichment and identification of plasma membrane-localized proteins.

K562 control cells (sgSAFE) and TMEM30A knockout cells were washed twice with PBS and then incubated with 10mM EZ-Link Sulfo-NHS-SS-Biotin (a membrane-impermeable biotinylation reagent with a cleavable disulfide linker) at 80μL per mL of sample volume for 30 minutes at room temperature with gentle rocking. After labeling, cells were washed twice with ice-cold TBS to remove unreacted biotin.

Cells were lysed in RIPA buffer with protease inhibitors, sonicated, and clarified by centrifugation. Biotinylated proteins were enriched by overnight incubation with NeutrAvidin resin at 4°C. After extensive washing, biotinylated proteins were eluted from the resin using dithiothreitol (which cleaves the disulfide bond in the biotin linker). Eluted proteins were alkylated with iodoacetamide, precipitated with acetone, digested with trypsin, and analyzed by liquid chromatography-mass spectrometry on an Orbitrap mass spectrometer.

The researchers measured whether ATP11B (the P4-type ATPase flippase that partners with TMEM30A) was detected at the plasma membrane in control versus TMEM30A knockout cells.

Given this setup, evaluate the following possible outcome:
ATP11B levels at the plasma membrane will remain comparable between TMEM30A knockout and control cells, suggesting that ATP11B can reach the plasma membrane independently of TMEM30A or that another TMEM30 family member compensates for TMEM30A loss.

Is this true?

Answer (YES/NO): NO